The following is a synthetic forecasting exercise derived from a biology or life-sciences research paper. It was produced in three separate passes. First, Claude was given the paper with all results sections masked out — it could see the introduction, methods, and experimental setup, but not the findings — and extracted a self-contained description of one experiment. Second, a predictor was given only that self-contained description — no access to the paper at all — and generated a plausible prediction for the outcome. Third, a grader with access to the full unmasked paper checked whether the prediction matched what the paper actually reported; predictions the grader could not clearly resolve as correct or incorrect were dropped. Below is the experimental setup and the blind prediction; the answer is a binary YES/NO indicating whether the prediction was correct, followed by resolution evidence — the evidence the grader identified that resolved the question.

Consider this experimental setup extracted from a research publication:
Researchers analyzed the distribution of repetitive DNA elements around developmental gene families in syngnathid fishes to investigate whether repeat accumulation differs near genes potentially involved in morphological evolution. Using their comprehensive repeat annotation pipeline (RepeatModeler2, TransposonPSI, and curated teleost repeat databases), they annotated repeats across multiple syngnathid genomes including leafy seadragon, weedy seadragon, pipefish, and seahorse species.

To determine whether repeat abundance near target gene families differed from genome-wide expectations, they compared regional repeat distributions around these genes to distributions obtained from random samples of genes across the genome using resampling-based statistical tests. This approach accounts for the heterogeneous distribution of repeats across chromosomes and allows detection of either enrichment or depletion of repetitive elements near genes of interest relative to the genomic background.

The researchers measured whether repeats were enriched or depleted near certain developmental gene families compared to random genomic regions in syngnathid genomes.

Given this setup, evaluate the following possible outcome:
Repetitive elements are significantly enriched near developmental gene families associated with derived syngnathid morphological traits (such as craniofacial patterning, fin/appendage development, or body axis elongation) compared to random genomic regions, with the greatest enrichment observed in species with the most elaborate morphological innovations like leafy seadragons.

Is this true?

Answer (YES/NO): NO